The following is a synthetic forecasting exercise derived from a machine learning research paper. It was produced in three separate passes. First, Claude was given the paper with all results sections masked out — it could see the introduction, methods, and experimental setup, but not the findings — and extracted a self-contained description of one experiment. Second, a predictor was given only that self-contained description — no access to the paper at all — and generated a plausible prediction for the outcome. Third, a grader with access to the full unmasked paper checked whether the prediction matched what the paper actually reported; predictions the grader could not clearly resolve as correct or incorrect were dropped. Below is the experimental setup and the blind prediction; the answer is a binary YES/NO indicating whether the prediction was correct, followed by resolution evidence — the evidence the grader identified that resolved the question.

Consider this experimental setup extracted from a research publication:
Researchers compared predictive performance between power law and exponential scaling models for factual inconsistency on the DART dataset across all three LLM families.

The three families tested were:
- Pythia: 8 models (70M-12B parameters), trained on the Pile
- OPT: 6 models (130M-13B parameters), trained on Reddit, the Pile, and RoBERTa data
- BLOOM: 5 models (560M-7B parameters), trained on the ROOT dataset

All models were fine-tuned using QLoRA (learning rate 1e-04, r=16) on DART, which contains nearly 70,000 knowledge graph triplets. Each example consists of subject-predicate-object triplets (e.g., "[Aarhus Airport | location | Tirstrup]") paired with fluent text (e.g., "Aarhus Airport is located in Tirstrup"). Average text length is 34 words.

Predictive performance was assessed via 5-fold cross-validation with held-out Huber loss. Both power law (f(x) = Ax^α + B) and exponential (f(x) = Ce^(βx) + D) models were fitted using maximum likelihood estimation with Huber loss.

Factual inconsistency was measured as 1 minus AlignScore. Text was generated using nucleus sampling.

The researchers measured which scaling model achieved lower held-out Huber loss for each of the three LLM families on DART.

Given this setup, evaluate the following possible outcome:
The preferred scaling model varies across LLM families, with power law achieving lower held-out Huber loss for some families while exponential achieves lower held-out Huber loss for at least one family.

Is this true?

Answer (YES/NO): NO